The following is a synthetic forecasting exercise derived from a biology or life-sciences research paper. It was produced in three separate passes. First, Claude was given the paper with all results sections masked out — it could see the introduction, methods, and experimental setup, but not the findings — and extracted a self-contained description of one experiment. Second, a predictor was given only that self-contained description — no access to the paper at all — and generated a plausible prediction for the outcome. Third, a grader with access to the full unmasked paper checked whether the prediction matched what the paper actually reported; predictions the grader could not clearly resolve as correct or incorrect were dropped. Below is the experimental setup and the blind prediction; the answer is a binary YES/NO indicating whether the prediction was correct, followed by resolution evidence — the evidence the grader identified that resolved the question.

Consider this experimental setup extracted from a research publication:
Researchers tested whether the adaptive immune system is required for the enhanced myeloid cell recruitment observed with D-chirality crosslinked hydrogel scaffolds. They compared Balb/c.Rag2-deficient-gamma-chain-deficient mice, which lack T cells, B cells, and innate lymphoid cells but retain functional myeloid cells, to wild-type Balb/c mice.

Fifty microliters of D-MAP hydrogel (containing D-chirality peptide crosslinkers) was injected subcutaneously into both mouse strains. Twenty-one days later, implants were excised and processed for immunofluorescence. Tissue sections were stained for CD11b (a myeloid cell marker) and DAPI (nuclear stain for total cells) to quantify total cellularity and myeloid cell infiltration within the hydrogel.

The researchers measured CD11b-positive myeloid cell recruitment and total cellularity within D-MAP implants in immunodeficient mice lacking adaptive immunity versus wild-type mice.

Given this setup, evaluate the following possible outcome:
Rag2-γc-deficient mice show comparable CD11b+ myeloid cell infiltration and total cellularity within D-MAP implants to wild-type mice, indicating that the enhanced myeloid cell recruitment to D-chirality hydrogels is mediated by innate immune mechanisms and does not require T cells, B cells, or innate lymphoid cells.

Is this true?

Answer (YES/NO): NO